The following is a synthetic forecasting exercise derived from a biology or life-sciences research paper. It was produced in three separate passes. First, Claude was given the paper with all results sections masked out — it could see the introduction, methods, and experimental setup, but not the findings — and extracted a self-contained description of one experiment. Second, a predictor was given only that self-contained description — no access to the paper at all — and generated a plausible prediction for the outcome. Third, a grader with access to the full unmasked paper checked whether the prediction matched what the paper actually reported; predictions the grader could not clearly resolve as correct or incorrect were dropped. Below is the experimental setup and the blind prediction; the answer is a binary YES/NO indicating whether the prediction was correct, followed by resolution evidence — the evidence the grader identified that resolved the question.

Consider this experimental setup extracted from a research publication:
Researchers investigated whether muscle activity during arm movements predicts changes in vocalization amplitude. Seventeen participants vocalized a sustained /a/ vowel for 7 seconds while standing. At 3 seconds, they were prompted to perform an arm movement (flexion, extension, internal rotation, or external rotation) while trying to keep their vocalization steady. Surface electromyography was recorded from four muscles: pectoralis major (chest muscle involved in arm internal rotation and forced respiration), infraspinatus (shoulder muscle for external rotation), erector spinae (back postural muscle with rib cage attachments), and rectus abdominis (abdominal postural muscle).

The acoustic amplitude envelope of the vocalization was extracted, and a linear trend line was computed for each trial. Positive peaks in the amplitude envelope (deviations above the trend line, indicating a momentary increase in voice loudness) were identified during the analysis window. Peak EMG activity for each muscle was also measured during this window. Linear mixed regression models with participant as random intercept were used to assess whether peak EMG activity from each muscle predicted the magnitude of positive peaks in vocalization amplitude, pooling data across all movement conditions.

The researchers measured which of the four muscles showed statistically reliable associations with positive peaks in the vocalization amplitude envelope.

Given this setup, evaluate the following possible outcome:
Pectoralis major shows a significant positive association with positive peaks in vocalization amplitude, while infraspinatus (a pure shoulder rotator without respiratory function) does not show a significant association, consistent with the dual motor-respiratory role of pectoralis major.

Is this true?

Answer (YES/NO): NO